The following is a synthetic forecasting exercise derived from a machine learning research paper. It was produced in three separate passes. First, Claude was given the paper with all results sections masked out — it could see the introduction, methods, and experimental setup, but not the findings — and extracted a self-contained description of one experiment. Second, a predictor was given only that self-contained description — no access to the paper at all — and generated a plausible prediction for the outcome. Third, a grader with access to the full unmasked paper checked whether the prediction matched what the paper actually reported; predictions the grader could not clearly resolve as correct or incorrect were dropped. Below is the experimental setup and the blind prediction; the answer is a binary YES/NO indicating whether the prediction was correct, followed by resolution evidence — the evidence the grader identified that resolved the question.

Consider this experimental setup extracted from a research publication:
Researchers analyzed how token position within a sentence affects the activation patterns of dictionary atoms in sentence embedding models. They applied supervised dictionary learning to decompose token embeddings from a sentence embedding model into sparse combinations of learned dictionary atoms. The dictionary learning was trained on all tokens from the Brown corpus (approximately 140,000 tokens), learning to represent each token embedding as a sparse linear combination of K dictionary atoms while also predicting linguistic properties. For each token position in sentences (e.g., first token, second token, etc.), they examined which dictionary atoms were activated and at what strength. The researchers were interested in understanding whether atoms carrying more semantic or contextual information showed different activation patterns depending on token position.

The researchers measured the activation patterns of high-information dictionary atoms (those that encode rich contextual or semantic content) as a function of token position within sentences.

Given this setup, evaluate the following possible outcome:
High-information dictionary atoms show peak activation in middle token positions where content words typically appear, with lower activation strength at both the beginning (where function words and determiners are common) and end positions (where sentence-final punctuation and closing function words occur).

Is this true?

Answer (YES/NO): NO